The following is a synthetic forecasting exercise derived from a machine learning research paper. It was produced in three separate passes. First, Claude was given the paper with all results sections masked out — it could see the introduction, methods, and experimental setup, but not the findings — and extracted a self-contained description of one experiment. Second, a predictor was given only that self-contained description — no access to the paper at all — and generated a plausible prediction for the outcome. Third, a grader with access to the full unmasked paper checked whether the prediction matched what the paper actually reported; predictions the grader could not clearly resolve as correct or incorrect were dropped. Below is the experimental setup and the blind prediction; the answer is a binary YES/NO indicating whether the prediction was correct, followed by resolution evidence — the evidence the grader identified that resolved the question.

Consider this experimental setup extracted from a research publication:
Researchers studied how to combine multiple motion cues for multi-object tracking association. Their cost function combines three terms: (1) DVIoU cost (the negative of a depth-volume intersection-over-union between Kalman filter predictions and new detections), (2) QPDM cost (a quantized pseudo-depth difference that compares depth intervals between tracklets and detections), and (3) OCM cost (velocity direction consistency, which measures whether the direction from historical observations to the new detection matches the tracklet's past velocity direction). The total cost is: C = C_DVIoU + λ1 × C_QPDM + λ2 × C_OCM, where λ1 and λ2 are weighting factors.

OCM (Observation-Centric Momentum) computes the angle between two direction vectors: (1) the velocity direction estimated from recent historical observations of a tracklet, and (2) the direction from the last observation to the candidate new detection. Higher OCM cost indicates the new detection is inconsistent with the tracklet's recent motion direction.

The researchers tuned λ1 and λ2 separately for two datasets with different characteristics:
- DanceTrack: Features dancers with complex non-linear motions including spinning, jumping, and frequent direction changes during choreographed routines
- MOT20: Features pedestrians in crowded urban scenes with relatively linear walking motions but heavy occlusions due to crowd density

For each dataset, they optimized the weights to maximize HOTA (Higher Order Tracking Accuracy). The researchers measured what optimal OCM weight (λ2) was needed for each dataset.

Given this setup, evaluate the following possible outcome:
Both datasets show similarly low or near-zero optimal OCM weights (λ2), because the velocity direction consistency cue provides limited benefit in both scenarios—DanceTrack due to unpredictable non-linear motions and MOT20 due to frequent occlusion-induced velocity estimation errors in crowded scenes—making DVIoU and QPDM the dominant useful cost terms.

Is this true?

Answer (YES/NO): NO